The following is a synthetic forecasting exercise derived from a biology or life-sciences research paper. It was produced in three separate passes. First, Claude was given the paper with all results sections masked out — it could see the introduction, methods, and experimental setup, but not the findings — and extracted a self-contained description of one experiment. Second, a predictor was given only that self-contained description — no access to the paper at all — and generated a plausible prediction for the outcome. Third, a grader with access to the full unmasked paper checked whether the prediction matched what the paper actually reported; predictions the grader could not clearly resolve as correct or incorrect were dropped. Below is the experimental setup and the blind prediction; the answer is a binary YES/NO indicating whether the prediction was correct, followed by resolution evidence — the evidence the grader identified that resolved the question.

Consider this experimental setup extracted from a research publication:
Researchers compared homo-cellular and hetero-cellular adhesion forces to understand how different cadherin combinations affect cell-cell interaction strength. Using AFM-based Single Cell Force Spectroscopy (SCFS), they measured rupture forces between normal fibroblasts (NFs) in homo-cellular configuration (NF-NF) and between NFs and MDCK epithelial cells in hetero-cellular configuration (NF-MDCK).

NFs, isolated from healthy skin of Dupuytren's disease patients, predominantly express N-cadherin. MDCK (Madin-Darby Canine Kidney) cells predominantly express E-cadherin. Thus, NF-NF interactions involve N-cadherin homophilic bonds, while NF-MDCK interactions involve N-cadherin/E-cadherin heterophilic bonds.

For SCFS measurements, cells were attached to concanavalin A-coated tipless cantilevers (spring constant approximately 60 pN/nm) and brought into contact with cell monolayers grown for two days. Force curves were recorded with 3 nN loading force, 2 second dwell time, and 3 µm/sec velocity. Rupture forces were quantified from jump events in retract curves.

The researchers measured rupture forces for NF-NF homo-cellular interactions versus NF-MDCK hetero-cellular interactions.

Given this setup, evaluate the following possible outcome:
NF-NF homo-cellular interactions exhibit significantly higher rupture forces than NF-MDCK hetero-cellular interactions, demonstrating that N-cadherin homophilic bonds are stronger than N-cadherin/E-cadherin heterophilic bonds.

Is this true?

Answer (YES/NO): NO